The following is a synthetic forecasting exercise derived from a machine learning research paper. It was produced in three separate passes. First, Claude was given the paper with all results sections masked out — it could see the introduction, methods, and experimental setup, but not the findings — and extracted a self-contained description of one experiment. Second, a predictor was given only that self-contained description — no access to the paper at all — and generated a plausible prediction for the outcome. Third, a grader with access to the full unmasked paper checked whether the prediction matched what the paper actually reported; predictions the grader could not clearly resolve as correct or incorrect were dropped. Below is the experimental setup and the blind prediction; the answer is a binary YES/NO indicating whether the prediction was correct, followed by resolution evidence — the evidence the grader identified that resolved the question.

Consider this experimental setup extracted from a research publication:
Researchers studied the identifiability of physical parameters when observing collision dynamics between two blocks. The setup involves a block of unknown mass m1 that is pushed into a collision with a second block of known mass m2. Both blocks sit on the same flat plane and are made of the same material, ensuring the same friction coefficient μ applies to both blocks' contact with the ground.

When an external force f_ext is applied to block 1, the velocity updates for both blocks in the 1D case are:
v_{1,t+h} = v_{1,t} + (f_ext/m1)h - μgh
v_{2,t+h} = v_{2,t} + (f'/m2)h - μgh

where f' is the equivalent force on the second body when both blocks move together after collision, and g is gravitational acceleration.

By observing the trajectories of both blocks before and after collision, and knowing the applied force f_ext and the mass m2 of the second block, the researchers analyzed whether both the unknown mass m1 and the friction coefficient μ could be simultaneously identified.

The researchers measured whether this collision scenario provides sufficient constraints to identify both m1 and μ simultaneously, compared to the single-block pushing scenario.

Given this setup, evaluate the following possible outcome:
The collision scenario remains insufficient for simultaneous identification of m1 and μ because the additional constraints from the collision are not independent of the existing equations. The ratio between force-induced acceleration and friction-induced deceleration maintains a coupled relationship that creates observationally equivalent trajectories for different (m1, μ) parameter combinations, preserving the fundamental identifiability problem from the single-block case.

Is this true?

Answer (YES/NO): NO